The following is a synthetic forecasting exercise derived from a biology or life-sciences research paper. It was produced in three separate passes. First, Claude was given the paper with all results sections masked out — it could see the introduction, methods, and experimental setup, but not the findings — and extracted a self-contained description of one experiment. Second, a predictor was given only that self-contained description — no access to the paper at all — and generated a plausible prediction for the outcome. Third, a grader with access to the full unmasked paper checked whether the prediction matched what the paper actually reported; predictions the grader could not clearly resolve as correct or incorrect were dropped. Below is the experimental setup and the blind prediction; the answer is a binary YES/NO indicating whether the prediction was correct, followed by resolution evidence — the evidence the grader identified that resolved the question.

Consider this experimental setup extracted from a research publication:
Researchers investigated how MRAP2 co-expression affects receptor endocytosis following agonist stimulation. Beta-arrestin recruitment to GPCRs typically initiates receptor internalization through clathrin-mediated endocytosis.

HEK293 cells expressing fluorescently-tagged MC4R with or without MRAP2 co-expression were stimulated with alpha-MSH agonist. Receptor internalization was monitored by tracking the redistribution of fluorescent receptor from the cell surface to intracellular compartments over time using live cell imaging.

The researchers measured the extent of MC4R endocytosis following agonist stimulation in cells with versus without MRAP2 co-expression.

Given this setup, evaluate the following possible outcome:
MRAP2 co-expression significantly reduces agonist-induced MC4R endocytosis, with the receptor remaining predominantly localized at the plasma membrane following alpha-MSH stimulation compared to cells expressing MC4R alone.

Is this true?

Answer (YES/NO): YES